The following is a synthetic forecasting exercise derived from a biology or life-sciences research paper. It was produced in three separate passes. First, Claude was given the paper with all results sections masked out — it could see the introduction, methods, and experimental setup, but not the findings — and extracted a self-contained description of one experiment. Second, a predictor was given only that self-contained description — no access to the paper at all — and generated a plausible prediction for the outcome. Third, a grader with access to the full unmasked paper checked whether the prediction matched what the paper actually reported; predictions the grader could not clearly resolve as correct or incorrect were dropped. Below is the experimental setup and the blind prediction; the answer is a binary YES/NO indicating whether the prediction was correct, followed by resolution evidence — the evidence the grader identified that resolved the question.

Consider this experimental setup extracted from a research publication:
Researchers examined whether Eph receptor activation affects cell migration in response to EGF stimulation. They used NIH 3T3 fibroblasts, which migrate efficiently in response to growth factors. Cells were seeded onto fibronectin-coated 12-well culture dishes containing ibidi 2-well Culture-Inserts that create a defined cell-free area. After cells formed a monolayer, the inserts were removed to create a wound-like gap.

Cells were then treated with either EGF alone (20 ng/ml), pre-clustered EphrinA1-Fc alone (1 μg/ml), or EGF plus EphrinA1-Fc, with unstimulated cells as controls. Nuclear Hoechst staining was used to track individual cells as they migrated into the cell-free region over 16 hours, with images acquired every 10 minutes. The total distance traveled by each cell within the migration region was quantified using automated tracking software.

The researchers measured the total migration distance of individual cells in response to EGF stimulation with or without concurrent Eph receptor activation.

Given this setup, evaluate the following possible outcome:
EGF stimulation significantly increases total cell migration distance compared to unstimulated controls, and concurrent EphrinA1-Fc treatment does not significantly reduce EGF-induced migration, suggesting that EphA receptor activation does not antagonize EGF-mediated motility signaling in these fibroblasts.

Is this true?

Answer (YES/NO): NO